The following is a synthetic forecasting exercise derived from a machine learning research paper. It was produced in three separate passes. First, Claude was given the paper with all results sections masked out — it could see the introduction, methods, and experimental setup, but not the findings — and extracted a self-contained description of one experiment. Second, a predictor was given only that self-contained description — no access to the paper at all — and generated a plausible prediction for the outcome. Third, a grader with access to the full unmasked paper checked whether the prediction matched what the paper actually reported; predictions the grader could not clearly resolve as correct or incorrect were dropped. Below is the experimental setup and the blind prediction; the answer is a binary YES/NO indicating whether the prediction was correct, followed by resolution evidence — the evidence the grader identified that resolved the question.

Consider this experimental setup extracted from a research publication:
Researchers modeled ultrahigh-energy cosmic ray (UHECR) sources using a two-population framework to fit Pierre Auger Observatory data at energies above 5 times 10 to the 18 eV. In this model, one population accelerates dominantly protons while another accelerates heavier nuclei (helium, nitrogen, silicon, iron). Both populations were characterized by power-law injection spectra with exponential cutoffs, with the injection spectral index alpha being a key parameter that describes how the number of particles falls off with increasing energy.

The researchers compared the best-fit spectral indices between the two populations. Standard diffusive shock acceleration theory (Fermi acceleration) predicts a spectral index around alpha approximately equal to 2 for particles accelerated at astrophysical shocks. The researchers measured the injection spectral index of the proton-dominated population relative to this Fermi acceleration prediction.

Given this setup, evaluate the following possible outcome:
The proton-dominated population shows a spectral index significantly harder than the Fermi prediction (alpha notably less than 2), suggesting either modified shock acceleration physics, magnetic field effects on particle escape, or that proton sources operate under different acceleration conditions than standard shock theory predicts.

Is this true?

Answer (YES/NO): NO